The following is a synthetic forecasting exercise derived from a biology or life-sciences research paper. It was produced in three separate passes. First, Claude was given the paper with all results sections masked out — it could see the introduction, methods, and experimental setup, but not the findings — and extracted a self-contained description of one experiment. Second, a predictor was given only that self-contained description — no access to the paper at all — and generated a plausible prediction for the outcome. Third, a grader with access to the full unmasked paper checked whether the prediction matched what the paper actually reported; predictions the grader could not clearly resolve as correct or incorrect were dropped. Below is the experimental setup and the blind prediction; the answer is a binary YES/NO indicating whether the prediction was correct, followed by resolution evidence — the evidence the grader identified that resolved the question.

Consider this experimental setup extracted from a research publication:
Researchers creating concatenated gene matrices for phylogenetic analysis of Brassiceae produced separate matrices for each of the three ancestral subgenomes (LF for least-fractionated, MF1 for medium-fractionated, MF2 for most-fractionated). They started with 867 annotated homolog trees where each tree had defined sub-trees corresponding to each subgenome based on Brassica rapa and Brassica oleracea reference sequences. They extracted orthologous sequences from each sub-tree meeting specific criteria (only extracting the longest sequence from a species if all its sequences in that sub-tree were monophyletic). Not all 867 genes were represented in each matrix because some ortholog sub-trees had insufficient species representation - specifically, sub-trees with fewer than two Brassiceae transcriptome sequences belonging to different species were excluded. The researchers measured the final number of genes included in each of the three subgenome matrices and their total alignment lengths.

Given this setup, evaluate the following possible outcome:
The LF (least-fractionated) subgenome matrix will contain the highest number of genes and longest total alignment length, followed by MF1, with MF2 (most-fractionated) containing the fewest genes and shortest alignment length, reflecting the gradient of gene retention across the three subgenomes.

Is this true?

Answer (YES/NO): YES